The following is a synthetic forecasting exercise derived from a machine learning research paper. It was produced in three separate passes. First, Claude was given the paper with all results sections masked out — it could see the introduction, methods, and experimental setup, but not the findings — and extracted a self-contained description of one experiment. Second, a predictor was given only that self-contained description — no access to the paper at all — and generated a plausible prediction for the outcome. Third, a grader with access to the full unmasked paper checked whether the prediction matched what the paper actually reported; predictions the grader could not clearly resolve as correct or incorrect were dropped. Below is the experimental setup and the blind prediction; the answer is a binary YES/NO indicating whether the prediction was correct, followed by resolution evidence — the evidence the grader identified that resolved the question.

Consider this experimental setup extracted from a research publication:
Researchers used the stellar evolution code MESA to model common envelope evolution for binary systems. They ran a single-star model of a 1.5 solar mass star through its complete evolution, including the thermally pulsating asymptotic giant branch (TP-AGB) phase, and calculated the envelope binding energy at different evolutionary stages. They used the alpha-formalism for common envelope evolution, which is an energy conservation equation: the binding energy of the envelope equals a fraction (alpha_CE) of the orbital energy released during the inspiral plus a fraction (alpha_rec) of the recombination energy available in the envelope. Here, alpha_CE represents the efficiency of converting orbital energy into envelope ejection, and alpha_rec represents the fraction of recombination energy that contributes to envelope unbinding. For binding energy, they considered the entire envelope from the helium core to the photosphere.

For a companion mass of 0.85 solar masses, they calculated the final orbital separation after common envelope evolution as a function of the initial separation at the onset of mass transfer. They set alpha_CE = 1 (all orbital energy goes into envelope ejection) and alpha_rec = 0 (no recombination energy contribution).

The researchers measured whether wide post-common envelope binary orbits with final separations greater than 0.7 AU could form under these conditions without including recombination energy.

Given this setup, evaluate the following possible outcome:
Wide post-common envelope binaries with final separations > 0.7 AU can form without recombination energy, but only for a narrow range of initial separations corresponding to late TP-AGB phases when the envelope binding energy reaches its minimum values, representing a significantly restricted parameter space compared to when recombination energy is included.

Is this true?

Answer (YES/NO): NO